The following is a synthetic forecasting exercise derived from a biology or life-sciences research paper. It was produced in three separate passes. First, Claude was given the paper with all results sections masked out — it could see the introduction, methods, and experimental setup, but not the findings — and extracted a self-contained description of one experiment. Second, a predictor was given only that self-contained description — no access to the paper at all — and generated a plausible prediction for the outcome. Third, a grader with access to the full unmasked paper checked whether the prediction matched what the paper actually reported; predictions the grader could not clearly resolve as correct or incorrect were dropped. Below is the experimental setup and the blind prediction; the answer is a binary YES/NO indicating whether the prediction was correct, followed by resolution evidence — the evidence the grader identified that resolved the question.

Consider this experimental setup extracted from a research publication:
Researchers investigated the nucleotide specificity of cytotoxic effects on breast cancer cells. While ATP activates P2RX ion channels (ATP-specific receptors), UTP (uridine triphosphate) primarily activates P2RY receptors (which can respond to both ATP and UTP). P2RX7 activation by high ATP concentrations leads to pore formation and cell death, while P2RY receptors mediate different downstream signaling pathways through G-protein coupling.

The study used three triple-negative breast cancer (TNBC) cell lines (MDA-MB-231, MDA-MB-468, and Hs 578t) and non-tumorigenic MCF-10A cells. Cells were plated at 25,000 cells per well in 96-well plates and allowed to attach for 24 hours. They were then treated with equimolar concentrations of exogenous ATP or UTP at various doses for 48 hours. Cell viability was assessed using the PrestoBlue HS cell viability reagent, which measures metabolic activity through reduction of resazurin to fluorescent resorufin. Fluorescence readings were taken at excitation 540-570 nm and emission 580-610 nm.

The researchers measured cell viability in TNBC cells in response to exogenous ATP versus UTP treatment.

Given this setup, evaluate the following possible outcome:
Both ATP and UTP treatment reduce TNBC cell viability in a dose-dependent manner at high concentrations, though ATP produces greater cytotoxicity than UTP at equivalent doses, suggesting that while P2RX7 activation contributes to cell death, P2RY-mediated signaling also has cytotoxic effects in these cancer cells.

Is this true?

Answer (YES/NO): NO